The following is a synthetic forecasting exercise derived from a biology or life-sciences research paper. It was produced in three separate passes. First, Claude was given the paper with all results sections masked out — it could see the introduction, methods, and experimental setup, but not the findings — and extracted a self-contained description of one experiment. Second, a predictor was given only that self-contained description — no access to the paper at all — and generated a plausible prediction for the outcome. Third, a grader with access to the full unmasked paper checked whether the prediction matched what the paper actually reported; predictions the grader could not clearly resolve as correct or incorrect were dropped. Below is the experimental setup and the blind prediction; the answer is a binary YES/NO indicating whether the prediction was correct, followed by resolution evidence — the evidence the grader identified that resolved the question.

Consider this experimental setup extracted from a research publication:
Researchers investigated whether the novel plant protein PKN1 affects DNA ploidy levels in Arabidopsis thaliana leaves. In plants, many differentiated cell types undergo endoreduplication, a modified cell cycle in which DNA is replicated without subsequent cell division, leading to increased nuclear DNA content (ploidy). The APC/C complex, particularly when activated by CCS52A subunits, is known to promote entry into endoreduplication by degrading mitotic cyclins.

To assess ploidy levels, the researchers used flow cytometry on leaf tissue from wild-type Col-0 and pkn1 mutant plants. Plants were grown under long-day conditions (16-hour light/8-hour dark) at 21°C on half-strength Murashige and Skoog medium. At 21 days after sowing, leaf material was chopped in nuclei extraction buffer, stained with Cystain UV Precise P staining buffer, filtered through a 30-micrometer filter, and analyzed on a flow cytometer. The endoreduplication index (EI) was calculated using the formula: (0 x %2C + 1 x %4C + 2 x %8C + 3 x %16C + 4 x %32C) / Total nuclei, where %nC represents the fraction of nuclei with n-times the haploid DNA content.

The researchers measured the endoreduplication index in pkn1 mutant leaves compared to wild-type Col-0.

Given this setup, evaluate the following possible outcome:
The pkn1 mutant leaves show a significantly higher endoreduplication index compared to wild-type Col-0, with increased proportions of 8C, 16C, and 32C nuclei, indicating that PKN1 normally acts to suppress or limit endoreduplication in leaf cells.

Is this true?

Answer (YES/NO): NO